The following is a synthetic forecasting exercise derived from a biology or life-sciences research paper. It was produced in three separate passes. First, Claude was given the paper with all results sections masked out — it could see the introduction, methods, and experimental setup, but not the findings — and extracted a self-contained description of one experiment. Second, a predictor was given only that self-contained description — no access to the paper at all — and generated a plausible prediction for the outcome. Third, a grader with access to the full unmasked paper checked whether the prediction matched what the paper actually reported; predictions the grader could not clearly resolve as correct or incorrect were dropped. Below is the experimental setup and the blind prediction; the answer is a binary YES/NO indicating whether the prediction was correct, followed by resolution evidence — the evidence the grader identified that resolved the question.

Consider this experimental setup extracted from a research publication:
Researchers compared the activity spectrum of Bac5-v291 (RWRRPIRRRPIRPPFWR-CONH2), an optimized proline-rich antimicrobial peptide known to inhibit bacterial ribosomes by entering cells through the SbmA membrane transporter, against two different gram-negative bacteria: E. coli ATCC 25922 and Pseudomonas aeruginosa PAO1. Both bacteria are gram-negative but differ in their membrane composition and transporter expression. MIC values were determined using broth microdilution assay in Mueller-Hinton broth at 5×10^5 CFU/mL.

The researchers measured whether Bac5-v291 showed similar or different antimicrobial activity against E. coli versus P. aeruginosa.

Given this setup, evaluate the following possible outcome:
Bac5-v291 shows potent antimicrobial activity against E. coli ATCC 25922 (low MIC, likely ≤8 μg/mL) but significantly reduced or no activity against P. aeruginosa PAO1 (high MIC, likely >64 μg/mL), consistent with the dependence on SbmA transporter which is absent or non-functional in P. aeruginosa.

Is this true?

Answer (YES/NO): NO